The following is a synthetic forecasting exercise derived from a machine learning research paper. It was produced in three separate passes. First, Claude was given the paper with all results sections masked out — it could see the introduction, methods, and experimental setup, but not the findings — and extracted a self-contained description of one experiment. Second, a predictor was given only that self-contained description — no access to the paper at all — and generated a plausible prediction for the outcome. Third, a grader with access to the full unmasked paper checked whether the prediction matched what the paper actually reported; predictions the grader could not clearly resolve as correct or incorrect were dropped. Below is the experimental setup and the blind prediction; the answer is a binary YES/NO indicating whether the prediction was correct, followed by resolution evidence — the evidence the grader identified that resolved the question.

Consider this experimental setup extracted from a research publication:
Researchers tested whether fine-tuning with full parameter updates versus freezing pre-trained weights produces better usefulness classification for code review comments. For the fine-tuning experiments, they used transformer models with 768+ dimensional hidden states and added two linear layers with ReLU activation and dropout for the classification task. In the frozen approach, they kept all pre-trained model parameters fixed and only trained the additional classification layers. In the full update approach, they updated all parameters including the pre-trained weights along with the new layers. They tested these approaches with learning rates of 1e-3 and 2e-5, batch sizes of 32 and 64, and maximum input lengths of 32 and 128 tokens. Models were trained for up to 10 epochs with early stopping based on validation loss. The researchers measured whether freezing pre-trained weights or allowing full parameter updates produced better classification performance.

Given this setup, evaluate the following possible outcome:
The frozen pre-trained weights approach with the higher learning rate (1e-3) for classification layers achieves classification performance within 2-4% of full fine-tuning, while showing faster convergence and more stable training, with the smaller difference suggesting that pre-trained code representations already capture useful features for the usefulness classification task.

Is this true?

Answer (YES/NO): NO